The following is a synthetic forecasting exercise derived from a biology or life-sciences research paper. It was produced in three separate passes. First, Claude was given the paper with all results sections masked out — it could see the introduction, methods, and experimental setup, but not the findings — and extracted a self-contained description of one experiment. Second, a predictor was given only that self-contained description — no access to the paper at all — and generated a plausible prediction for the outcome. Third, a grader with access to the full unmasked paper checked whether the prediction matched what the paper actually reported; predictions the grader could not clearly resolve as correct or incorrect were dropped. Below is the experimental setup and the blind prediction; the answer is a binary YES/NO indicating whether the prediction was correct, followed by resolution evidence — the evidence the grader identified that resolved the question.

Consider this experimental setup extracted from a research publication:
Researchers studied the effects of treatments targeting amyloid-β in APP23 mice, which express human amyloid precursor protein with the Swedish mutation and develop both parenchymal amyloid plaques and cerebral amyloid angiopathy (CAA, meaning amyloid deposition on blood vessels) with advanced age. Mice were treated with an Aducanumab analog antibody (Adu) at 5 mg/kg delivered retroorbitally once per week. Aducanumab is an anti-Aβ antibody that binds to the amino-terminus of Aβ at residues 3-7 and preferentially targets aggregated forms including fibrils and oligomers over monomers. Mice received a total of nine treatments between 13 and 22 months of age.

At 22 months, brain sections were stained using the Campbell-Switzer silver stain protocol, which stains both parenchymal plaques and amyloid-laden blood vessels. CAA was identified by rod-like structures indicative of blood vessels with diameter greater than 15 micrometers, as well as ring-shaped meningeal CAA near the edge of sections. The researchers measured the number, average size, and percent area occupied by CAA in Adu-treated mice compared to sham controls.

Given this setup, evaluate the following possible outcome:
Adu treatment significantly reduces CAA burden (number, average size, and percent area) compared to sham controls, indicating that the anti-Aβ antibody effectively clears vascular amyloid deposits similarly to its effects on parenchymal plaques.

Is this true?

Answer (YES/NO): NO